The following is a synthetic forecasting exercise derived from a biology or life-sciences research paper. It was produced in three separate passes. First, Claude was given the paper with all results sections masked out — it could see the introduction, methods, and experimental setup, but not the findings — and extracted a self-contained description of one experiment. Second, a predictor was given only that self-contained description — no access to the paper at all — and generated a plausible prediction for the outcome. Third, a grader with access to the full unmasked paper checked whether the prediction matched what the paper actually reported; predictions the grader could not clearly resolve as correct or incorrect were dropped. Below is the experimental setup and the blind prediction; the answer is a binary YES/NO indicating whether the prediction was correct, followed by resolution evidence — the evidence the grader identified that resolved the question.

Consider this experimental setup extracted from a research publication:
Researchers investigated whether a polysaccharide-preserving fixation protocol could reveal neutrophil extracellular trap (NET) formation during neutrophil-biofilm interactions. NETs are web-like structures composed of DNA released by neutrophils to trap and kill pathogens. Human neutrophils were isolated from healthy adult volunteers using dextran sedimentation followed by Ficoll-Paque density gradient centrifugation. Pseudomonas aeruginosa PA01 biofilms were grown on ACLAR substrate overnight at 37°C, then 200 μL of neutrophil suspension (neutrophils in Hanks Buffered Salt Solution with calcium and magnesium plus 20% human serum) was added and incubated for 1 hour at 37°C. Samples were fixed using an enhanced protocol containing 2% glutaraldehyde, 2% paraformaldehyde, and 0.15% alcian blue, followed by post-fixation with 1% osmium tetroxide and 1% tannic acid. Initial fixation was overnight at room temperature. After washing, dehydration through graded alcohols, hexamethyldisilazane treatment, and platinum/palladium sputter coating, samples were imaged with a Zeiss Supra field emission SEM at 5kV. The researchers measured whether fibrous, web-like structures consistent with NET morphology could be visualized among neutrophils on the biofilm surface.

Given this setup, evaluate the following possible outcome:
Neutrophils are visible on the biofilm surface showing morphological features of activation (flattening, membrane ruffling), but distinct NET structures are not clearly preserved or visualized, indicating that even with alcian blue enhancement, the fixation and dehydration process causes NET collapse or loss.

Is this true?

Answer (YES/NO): NO